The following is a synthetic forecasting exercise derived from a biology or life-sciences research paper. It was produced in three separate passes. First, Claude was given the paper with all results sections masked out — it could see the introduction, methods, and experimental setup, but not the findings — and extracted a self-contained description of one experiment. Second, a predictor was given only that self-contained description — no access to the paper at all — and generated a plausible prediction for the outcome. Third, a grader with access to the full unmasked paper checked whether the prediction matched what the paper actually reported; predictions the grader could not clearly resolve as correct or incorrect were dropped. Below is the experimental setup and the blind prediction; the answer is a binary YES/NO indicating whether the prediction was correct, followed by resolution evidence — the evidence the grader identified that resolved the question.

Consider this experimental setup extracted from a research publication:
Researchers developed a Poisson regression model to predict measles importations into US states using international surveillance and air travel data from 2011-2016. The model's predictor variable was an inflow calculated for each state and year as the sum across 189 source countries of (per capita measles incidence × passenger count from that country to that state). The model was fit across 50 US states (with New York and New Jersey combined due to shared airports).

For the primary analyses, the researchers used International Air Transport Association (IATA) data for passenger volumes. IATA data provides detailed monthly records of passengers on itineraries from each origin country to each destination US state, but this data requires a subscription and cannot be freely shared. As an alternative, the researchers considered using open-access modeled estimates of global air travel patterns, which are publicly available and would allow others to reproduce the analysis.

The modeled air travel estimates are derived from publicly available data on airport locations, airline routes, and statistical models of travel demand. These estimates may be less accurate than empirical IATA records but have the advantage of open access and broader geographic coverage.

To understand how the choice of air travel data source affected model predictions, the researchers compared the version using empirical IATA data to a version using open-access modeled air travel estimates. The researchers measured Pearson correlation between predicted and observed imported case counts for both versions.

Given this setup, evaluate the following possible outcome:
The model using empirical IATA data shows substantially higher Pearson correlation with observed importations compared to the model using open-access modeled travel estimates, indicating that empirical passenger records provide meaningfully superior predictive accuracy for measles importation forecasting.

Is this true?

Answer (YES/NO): YES